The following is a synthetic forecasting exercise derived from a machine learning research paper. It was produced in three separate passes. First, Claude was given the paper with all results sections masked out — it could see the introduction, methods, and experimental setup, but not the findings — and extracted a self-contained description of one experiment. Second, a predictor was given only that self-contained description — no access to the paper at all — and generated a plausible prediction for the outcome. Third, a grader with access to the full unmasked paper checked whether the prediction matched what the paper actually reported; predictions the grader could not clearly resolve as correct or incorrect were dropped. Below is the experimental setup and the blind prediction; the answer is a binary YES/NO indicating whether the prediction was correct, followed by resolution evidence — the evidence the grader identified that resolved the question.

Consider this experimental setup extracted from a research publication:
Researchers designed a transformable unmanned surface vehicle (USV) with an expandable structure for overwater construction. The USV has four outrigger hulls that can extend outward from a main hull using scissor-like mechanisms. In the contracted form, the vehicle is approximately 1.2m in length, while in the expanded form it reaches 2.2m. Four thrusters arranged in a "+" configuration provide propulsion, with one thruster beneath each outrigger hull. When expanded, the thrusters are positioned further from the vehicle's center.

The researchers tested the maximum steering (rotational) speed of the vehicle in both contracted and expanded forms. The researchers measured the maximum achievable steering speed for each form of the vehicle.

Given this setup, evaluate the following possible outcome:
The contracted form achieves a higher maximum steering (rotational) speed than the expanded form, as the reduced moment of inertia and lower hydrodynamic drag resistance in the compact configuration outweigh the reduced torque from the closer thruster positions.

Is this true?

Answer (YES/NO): YES